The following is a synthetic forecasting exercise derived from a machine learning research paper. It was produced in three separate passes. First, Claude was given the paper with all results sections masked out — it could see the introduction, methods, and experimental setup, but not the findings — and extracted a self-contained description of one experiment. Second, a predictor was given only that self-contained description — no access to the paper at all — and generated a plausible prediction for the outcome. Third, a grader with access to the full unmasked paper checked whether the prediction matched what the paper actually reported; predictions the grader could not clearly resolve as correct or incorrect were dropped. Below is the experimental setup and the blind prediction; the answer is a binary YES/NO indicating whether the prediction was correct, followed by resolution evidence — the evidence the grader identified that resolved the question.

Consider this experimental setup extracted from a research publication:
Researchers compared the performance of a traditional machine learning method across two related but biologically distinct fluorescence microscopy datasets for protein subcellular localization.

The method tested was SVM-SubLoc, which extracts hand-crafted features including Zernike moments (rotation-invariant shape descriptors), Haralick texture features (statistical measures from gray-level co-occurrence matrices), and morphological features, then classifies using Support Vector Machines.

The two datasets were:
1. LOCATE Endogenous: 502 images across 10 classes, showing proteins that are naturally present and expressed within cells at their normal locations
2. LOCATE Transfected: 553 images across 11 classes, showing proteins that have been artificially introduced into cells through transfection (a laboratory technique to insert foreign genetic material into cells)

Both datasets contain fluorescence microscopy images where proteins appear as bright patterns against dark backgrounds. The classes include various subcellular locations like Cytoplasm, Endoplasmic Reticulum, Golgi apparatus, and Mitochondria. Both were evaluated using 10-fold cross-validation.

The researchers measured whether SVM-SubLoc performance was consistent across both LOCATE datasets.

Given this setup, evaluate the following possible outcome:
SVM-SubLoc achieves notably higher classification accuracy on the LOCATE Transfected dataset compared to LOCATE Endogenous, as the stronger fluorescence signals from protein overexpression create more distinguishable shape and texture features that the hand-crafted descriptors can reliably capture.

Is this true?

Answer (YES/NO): NO